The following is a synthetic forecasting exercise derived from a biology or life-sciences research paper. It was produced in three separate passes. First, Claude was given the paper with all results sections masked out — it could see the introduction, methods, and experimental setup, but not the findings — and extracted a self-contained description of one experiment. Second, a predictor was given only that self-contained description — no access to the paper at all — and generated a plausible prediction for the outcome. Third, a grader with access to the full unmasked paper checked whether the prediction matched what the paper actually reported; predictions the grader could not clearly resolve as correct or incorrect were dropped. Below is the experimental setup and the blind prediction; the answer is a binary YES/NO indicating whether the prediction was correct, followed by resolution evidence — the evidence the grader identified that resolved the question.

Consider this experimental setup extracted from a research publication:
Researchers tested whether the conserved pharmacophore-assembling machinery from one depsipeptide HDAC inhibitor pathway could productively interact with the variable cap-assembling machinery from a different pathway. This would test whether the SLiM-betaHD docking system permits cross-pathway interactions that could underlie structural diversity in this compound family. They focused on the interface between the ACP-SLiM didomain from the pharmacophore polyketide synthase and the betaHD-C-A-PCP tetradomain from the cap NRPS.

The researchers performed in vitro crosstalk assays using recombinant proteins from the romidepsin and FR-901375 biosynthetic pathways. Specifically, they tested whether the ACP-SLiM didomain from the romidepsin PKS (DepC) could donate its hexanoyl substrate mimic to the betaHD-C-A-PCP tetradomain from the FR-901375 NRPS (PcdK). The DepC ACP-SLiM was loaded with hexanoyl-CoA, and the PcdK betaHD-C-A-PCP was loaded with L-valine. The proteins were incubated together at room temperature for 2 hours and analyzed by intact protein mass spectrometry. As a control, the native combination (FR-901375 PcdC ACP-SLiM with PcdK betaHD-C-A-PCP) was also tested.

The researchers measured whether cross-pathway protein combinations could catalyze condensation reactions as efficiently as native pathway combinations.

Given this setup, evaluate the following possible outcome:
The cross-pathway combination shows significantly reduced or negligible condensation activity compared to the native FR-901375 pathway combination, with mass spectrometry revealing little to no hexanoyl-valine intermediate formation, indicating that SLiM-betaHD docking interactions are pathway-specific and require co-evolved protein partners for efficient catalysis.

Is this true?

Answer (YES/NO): NO